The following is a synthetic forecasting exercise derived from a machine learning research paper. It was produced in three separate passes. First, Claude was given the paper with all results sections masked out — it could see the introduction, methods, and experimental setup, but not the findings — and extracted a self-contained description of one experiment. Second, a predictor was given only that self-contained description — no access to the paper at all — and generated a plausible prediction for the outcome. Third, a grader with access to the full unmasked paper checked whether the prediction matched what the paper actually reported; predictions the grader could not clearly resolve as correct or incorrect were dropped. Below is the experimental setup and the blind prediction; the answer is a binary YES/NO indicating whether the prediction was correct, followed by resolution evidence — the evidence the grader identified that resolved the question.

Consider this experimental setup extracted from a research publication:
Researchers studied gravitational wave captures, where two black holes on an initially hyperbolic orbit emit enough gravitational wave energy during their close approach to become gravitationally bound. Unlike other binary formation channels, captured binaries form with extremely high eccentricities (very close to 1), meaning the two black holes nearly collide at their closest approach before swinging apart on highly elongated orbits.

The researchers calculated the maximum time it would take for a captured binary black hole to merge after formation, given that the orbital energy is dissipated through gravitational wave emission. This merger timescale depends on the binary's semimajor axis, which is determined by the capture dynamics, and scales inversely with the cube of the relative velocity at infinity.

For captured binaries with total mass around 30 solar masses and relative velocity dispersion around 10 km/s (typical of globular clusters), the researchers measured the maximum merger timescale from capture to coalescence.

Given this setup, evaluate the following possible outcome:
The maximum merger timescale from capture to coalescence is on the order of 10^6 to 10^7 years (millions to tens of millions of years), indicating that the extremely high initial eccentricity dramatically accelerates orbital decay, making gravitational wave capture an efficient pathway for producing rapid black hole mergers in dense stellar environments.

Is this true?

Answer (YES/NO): NO